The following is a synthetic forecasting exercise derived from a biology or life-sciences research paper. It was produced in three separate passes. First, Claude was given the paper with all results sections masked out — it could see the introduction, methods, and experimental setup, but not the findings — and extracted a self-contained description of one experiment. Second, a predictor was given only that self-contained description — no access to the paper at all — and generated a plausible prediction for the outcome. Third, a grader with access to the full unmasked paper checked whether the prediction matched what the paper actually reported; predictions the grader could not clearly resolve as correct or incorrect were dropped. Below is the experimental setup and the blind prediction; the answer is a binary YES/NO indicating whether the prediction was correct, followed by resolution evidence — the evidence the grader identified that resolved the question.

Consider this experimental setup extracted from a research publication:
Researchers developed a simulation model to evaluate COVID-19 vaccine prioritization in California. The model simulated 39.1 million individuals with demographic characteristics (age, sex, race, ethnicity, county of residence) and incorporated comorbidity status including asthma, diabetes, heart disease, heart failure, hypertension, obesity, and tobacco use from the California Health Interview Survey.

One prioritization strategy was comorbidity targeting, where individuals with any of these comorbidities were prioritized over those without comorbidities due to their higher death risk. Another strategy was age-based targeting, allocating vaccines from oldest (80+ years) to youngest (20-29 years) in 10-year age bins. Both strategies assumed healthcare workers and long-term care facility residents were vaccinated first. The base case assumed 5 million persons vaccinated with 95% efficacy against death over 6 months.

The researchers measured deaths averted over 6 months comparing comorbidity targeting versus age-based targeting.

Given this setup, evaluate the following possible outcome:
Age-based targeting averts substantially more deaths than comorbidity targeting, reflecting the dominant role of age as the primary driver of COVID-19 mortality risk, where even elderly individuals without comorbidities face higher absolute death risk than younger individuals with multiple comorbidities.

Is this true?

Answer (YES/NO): YES